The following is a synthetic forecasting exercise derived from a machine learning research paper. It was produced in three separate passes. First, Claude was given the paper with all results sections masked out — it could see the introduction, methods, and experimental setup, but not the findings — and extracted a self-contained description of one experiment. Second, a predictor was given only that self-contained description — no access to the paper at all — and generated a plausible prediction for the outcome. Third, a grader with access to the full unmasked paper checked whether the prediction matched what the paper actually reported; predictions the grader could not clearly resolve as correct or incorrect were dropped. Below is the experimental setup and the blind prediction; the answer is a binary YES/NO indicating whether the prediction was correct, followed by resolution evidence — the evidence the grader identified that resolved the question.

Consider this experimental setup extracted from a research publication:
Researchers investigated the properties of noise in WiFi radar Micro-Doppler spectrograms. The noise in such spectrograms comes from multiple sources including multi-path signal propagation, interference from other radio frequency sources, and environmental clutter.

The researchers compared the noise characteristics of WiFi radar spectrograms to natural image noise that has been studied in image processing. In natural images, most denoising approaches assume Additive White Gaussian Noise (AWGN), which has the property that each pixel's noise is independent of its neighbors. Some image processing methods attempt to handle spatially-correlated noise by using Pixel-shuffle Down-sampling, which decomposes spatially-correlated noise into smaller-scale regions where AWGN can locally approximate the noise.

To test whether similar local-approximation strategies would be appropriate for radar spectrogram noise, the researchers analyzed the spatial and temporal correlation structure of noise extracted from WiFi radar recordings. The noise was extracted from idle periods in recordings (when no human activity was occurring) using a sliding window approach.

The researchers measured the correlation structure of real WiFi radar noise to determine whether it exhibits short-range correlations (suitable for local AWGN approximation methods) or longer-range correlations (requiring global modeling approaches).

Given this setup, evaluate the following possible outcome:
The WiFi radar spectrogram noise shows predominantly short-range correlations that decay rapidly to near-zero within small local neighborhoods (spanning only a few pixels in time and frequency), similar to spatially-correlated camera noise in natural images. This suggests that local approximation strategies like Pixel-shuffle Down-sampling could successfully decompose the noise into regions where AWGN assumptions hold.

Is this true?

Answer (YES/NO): NO